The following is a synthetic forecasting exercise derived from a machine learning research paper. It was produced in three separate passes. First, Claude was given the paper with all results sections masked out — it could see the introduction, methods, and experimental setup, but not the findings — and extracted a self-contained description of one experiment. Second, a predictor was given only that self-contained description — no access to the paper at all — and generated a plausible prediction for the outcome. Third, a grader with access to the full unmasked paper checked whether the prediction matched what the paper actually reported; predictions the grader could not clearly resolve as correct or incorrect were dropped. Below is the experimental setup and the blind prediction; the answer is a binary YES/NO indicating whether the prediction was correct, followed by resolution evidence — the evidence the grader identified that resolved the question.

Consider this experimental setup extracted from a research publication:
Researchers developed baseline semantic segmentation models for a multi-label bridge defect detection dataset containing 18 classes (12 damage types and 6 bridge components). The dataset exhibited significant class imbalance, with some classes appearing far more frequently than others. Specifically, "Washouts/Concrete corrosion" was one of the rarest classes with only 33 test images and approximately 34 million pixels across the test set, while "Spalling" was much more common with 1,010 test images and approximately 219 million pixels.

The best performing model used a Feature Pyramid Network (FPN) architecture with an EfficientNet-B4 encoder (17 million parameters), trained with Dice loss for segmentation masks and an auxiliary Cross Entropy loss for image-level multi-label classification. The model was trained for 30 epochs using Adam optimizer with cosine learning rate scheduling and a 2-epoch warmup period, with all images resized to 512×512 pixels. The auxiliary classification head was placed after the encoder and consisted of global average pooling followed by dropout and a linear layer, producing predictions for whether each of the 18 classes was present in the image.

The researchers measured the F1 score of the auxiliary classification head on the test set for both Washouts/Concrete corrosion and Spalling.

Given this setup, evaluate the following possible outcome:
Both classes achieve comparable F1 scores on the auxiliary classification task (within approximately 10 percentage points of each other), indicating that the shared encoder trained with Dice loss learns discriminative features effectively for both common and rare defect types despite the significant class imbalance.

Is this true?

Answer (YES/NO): NO